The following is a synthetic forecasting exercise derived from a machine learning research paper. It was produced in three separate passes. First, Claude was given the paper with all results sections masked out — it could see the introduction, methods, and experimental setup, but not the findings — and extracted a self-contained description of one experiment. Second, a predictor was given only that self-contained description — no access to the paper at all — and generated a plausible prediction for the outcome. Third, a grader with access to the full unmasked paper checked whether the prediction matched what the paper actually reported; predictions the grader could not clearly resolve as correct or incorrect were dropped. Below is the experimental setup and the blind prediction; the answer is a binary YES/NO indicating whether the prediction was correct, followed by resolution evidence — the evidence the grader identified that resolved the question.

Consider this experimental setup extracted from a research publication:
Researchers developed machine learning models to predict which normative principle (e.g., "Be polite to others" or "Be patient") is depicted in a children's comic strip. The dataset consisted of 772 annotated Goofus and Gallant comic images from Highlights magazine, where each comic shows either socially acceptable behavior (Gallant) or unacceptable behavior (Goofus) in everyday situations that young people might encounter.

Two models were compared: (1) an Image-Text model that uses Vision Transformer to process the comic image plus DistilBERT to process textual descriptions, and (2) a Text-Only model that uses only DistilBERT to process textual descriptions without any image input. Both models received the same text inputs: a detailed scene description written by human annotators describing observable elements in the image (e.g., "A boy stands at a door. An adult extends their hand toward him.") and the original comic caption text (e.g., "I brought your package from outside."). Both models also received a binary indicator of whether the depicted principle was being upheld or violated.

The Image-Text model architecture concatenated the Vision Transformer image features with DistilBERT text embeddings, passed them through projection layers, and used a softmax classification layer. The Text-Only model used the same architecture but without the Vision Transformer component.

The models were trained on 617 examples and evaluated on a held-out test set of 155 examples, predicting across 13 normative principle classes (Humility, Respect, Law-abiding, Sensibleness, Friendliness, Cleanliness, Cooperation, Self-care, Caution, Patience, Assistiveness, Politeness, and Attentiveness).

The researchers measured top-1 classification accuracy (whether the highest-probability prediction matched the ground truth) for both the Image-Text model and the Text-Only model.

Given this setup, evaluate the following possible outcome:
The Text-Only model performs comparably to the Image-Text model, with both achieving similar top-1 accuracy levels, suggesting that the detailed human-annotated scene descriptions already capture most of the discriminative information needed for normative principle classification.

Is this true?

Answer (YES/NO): NO